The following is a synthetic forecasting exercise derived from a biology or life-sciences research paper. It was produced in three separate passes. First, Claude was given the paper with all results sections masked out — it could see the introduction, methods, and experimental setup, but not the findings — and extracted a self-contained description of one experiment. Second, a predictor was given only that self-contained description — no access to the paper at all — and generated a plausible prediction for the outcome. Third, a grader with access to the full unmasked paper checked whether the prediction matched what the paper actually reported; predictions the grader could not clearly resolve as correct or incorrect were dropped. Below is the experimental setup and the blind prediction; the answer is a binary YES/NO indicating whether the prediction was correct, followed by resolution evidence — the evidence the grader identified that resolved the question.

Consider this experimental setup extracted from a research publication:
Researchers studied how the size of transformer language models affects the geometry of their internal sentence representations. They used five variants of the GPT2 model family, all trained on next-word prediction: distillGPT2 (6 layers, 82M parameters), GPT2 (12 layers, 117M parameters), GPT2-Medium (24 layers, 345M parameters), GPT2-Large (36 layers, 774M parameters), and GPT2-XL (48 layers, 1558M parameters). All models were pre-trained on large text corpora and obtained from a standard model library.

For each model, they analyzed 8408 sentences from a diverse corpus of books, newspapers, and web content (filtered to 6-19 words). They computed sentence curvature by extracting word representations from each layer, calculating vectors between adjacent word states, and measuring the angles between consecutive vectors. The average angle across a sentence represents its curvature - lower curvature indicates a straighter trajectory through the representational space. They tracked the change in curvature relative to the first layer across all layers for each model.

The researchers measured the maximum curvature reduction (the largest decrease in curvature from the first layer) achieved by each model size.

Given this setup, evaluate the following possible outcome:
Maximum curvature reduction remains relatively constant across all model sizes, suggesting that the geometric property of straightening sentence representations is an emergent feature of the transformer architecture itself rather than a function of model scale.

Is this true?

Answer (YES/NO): NO